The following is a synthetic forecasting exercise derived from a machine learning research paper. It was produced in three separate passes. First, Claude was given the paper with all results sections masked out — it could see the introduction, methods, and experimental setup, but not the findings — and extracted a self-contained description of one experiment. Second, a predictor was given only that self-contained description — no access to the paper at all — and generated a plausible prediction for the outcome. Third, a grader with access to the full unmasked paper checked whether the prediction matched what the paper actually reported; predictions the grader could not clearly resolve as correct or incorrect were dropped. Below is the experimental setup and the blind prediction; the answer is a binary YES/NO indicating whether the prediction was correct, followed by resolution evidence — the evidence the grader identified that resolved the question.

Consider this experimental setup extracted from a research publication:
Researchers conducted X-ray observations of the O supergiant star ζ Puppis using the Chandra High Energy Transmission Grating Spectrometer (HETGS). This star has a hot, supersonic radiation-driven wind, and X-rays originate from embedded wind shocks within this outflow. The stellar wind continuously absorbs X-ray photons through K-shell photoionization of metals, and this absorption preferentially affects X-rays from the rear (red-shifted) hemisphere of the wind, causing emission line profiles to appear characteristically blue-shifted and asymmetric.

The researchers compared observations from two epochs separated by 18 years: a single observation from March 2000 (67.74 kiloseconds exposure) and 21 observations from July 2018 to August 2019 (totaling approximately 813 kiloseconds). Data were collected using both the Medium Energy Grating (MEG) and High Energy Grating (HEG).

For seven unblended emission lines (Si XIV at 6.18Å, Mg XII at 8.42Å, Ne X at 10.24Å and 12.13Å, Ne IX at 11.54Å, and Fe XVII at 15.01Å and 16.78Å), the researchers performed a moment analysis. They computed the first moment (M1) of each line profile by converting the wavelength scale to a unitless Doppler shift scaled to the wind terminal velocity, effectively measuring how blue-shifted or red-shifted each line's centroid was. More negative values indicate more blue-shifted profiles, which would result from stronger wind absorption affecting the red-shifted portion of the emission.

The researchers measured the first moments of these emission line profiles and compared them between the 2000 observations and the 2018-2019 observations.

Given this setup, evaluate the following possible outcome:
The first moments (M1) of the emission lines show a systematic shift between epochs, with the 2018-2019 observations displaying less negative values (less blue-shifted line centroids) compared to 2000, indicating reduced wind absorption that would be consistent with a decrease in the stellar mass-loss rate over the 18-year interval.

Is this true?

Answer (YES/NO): NO